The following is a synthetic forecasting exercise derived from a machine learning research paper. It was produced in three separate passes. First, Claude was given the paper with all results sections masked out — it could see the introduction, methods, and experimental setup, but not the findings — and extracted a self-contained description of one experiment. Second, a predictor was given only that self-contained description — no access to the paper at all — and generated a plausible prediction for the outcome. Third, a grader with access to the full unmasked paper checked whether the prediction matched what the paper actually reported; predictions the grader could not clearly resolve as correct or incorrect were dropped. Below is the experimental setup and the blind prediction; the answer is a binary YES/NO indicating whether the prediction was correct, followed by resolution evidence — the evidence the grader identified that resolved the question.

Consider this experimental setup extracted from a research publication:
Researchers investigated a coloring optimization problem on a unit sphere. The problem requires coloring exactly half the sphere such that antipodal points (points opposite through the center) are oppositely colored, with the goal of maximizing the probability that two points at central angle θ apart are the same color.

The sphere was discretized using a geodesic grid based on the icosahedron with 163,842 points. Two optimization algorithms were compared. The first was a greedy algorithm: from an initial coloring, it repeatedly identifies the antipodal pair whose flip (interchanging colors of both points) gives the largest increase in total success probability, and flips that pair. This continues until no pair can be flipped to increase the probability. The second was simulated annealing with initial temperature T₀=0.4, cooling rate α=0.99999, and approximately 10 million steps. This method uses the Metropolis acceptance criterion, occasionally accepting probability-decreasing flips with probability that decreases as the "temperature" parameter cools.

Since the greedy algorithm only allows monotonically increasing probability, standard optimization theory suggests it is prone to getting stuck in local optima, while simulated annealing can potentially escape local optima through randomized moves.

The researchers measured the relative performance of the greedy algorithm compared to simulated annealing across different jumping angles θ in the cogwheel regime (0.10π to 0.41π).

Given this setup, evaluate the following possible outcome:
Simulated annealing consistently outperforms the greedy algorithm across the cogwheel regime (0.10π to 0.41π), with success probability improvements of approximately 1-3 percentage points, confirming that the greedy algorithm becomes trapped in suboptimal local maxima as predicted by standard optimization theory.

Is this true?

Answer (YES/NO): NO